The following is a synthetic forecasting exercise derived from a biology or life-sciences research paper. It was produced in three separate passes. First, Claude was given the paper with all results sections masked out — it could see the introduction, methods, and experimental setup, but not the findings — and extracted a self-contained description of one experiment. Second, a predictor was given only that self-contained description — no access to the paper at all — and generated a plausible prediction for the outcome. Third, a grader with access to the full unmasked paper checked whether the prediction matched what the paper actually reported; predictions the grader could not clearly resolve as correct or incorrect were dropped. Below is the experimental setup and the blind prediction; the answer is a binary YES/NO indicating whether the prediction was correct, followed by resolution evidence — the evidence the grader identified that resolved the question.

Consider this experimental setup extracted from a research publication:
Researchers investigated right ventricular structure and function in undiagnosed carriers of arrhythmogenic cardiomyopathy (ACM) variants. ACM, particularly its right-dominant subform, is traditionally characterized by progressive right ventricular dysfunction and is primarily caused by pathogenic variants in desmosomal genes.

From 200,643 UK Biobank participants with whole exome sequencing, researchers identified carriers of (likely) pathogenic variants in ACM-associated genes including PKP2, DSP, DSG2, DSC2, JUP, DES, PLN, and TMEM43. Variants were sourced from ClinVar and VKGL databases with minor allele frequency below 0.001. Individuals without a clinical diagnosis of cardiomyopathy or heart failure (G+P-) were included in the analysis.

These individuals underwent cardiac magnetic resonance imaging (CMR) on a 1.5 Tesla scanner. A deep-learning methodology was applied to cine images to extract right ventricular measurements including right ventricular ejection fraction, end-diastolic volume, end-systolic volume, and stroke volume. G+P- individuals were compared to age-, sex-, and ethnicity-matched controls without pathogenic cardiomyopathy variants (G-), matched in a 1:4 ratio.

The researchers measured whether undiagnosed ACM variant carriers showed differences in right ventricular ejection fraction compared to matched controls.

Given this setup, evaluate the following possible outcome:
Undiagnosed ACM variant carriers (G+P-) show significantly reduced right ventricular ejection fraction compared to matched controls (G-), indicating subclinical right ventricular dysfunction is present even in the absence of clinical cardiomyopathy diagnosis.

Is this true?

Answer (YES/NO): NO